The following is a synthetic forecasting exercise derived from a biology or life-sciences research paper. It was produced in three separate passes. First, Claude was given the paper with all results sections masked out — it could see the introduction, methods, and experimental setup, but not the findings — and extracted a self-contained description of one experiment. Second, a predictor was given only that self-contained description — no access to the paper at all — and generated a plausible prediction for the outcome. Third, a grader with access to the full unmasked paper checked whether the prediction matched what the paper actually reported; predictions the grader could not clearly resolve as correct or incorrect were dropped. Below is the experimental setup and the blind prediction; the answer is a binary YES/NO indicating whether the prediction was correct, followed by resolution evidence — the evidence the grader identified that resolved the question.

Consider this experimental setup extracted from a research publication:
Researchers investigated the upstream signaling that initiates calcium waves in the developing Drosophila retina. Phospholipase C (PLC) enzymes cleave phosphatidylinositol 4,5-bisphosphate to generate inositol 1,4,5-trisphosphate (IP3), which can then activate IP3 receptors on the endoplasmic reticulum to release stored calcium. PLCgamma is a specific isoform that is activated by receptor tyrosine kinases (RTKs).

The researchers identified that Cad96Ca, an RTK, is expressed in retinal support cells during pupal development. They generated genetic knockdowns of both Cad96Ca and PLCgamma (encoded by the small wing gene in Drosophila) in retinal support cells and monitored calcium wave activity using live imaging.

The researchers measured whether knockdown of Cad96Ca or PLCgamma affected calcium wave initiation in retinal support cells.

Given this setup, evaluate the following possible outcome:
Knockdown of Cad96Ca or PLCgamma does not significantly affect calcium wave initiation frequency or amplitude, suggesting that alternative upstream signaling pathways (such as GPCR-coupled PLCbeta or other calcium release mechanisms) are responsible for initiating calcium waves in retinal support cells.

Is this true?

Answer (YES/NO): NO